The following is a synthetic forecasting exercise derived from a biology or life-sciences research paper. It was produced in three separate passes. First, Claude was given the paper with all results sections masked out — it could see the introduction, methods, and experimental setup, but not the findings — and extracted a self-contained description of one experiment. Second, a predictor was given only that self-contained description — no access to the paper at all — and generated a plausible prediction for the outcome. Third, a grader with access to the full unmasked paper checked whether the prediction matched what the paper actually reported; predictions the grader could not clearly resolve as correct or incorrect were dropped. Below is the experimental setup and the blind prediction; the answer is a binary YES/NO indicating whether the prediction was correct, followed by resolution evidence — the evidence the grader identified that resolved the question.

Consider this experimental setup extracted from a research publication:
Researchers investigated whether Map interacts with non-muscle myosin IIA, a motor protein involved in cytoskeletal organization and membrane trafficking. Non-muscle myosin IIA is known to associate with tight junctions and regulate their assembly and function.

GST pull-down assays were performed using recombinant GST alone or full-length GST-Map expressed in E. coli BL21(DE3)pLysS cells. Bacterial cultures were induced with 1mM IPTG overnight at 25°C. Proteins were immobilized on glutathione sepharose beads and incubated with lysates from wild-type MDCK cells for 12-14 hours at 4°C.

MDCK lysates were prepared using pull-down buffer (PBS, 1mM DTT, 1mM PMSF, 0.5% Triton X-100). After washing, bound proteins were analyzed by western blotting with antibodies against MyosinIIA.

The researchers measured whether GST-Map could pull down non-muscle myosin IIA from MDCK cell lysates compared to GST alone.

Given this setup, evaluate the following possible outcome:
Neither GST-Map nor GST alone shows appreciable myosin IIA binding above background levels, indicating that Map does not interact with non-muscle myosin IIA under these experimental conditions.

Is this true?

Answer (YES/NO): NO